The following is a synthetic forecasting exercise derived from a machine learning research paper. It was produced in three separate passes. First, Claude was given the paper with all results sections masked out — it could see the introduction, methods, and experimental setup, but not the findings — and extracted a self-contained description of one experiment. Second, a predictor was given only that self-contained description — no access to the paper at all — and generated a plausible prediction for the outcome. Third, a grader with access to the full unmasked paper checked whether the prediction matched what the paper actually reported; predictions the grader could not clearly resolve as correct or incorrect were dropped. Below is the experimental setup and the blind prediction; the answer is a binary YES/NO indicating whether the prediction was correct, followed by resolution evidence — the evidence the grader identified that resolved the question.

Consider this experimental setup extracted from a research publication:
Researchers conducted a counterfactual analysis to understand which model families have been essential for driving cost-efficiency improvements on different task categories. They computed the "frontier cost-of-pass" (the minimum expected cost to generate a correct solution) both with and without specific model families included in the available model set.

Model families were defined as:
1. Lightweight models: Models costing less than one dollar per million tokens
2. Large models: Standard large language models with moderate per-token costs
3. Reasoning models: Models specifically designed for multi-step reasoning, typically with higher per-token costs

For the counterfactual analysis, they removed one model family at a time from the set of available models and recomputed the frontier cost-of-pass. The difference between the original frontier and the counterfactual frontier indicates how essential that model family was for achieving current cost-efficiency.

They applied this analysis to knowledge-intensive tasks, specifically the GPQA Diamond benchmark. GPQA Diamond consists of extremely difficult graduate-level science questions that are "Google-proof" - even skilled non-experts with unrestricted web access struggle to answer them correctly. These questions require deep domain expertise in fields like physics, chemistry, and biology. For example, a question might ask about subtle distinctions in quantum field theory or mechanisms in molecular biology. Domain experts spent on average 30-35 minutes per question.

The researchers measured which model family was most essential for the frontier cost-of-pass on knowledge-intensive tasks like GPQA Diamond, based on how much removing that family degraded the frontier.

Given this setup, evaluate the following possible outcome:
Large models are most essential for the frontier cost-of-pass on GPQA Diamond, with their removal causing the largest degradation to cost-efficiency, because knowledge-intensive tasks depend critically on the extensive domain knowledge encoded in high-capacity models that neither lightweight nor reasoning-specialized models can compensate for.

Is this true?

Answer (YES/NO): YES